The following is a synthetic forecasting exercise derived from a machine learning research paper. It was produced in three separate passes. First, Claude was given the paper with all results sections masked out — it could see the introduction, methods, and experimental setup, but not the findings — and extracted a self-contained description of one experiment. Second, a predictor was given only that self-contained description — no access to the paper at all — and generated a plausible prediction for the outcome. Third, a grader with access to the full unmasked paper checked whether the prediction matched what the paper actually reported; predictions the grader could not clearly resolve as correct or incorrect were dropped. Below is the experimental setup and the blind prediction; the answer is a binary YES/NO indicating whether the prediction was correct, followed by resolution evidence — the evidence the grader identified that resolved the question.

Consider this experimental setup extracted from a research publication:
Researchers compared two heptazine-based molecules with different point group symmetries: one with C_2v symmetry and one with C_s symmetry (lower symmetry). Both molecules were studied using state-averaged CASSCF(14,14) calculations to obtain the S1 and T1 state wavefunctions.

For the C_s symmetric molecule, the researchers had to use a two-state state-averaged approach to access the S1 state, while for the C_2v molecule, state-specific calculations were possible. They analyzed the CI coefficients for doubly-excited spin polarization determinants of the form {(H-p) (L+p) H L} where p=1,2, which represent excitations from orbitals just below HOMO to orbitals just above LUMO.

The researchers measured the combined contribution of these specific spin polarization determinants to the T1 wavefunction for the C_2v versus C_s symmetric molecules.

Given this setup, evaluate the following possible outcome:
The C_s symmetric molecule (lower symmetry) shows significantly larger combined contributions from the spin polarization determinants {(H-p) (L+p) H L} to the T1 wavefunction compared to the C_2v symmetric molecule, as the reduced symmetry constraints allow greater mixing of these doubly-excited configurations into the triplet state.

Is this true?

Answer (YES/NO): NO